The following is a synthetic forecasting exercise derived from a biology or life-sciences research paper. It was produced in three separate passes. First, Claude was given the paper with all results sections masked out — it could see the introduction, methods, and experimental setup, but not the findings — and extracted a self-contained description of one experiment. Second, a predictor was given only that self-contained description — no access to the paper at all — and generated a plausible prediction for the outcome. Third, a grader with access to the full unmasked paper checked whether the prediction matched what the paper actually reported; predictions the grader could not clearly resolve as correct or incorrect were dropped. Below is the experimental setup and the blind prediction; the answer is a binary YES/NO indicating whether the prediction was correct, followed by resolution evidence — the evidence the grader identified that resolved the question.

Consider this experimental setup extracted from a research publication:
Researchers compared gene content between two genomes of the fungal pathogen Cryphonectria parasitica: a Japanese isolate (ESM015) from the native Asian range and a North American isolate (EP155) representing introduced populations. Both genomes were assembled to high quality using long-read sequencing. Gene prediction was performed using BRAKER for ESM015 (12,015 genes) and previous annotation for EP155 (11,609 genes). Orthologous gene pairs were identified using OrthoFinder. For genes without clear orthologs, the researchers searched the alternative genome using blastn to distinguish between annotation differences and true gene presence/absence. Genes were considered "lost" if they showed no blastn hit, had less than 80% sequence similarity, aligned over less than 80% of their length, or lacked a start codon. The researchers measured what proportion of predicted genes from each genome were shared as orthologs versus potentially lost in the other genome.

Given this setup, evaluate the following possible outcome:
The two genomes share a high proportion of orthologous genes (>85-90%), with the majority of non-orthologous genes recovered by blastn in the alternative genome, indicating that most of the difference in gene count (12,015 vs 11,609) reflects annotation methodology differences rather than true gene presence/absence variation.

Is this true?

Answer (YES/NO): YES